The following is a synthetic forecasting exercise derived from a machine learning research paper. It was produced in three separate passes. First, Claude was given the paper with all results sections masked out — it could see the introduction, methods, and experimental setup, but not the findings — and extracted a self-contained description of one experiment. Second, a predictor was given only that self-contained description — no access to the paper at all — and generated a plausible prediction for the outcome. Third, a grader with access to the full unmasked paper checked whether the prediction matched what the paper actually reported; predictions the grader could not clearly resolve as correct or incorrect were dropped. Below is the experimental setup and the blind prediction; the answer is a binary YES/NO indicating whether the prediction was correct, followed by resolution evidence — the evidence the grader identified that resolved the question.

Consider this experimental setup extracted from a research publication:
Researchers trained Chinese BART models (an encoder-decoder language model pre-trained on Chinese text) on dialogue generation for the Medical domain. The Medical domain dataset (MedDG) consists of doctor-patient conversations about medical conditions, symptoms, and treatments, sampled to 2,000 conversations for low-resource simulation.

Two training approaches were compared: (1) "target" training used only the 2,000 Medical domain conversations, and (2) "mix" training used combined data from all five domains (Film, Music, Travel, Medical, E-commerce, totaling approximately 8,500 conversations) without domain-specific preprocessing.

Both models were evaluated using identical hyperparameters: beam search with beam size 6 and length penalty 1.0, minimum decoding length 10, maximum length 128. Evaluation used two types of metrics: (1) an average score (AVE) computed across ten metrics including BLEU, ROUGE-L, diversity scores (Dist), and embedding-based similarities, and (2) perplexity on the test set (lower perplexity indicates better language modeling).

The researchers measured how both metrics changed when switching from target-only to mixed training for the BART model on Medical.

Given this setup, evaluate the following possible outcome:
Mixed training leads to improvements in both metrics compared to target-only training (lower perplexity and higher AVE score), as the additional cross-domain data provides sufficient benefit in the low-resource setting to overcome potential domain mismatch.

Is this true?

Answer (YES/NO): YES